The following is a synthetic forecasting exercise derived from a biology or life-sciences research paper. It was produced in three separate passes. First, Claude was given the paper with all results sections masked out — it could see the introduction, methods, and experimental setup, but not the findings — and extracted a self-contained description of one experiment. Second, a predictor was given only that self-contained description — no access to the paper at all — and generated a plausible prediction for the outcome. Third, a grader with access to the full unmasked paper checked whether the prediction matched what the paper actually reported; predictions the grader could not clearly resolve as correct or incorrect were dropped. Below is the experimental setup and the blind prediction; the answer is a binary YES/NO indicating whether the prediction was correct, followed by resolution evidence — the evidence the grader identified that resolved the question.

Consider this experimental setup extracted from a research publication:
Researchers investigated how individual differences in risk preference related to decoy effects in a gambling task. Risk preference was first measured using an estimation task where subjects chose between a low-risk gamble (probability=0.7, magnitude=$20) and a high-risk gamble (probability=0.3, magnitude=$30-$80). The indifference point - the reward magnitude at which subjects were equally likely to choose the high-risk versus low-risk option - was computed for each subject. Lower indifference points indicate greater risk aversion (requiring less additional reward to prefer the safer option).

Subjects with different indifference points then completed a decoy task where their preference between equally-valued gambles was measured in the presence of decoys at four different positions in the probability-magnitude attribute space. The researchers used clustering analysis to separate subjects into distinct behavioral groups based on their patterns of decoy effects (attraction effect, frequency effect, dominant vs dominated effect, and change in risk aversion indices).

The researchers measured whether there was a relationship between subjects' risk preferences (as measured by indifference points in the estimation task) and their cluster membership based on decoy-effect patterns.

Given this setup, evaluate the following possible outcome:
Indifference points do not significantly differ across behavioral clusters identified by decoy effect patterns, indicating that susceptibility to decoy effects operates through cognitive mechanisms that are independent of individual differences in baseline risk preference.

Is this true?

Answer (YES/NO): NO